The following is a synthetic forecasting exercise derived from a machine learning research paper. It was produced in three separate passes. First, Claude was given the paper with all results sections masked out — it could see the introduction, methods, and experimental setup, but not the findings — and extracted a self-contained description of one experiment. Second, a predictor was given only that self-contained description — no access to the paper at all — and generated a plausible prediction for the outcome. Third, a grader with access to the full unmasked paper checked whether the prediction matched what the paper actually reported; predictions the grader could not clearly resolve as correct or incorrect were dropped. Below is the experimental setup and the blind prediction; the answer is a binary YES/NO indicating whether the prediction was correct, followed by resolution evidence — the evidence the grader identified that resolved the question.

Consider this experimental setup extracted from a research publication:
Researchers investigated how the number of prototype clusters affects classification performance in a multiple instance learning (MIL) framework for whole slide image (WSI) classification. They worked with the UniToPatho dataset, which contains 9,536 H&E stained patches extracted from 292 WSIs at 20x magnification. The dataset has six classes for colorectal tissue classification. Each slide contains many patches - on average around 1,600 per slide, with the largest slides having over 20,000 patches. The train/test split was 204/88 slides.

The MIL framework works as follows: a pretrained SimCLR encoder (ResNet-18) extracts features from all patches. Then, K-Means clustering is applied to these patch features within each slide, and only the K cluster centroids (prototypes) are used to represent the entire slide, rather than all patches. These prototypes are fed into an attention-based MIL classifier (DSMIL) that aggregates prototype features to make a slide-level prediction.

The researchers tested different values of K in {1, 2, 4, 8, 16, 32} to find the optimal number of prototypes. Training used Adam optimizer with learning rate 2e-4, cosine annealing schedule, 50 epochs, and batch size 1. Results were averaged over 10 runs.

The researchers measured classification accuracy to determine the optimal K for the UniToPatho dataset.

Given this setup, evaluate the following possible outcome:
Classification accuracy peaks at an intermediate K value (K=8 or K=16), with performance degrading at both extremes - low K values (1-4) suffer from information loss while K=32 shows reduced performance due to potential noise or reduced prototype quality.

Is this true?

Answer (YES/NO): NO